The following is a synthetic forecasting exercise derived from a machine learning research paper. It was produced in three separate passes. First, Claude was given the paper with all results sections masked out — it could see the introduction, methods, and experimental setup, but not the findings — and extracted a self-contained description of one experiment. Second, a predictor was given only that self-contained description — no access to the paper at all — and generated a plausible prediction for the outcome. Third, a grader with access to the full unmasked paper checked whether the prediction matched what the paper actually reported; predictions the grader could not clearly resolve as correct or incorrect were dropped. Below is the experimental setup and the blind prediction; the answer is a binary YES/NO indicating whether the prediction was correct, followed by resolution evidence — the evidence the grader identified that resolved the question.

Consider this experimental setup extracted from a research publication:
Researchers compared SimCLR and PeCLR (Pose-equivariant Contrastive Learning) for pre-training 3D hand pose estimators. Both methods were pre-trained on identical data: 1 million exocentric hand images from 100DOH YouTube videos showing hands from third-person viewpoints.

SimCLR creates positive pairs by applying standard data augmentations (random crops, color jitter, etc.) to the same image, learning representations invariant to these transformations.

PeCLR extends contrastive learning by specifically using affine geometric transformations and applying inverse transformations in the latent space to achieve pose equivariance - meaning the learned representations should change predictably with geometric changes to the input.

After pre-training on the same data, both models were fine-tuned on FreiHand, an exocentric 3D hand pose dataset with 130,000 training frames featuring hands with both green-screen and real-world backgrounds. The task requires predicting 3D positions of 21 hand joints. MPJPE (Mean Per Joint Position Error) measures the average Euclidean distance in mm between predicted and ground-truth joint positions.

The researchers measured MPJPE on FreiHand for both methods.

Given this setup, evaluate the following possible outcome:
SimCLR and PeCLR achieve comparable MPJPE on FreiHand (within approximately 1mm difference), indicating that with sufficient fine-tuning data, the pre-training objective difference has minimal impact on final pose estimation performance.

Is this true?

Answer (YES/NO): YES